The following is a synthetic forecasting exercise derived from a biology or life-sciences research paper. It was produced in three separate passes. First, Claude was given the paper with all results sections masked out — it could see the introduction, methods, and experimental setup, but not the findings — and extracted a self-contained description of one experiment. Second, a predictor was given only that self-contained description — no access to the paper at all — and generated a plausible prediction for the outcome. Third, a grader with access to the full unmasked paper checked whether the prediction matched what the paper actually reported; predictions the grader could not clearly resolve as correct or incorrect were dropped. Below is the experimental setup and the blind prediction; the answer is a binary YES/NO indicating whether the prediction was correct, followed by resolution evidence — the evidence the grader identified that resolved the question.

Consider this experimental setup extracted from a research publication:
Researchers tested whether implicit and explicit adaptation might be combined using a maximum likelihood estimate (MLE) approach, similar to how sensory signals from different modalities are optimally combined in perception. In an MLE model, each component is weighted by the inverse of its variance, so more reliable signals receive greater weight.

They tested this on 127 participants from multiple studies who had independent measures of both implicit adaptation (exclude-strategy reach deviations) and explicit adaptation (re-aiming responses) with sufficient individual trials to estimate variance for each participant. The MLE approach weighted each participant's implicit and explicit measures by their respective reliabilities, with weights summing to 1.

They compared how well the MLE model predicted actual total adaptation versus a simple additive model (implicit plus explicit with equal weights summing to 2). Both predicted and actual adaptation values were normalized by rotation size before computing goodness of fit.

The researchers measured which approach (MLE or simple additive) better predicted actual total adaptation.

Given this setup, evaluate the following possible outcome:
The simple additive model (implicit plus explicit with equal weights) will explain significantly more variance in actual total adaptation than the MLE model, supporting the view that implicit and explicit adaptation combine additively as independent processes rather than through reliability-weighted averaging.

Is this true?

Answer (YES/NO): NO